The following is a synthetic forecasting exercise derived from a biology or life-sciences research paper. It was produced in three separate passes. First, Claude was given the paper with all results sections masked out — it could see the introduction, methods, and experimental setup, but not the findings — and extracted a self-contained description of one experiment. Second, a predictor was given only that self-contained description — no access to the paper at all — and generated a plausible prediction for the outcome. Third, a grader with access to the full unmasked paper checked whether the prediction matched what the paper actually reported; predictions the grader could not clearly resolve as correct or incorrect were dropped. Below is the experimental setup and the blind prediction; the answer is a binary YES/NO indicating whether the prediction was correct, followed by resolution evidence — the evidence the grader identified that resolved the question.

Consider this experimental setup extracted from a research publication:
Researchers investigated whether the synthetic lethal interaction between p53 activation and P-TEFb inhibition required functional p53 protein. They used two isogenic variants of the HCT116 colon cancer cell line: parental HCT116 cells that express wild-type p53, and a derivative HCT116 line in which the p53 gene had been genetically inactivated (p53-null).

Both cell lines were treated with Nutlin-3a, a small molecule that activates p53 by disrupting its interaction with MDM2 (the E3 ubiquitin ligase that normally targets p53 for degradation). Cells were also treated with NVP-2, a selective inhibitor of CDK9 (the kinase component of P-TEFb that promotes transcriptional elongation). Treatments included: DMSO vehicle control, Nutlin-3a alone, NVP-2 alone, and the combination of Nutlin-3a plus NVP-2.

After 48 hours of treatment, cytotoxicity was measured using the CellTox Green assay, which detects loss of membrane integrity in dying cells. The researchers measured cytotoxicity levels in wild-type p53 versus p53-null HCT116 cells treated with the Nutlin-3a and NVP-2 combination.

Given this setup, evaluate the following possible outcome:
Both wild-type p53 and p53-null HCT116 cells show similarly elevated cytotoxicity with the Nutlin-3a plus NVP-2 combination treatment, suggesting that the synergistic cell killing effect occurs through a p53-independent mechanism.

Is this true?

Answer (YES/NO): NO